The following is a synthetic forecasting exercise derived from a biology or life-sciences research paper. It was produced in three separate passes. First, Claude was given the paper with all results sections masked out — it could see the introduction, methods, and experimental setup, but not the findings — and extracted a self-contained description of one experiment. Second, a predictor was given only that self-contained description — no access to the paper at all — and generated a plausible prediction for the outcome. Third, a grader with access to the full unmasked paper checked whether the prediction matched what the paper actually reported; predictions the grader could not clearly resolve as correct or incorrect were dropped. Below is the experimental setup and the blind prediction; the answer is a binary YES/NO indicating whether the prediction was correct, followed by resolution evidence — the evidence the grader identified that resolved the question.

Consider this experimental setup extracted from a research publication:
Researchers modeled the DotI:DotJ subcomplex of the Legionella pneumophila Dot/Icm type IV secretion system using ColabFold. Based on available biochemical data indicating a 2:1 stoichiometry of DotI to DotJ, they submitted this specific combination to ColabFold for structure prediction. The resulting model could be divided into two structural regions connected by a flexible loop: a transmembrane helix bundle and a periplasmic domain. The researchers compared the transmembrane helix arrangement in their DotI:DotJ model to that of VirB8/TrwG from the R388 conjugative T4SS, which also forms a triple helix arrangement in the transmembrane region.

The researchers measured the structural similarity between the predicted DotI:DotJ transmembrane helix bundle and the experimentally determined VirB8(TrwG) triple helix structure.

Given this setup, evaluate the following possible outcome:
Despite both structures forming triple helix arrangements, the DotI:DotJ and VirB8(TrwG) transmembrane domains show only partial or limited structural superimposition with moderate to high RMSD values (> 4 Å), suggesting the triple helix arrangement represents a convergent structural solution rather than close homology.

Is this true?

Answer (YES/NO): NO